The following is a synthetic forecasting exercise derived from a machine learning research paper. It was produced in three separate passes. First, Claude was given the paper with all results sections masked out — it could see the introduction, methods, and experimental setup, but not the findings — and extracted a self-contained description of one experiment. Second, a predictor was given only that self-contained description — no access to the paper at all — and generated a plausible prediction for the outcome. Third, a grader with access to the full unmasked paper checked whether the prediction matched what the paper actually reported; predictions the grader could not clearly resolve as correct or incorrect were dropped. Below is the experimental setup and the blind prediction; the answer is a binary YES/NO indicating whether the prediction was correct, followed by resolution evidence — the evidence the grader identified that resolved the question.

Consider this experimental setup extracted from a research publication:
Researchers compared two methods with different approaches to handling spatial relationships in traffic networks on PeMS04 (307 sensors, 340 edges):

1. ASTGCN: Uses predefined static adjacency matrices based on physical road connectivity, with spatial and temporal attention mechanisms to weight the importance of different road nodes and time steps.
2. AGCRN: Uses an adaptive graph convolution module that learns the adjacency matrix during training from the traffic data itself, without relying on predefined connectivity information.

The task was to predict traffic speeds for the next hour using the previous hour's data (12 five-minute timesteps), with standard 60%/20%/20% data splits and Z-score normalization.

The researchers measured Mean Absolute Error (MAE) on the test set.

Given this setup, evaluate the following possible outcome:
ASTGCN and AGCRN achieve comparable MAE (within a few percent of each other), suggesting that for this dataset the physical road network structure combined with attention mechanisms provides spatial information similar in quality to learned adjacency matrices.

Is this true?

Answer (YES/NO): NO